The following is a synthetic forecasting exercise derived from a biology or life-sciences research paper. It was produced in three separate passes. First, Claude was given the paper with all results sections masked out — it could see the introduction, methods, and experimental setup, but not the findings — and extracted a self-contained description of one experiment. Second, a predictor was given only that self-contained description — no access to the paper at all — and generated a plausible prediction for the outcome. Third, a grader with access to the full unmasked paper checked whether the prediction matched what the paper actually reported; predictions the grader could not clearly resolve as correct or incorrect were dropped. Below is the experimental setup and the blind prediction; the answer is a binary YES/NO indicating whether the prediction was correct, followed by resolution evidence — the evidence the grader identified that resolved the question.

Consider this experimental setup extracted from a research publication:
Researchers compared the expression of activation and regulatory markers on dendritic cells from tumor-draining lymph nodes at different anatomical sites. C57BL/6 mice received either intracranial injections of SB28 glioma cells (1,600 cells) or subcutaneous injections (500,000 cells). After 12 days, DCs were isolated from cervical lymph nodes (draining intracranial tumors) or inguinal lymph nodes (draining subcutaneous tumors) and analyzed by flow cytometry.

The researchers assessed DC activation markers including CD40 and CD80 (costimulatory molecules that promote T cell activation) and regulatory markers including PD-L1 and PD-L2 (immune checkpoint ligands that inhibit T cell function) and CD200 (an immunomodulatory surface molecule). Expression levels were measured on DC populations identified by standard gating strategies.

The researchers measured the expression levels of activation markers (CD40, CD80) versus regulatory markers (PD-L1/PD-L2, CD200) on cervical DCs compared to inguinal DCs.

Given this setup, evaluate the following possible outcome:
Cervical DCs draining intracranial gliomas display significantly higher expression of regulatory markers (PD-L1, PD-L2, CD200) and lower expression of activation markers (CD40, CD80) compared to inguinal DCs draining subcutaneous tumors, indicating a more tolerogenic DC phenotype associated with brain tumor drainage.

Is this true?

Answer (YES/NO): NO